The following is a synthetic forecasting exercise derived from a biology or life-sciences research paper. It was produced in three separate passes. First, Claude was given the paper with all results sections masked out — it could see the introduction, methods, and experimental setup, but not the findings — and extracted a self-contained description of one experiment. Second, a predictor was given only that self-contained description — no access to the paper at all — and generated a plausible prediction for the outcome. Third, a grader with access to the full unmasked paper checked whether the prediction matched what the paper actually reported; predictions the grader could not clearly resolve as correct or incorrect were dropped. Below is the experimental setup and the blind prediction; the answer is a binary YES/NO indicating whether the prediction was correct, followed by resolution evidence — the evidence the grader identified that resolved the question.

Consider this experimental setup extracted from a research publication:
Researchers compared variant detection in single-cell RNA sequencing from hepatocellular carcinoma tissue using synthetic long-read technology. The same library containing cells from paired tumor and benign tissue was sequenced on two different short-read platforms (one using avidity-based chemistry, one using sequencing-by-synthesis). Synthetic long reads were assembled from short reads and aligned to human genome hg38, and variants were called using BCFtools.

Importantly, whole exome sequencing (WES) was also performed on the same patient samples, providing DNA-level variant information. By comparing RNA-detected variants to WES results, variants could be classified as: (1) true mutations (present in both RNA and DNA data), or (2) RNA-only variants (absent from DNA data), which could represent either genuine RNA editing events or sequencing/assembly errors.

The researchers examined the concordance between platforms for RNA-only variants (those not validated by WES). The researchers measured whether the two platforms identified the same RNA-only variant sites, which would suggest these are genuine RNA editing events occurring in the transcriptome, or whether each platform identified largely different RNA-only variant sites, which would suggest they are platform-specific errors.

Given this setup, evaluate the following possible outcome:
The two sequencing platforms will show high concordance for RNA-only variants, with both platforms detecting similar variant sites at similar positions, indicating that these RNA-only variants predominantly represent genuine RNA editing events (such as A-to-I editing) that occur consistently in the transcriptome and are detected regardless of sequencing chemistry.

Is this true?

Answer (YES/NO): NO